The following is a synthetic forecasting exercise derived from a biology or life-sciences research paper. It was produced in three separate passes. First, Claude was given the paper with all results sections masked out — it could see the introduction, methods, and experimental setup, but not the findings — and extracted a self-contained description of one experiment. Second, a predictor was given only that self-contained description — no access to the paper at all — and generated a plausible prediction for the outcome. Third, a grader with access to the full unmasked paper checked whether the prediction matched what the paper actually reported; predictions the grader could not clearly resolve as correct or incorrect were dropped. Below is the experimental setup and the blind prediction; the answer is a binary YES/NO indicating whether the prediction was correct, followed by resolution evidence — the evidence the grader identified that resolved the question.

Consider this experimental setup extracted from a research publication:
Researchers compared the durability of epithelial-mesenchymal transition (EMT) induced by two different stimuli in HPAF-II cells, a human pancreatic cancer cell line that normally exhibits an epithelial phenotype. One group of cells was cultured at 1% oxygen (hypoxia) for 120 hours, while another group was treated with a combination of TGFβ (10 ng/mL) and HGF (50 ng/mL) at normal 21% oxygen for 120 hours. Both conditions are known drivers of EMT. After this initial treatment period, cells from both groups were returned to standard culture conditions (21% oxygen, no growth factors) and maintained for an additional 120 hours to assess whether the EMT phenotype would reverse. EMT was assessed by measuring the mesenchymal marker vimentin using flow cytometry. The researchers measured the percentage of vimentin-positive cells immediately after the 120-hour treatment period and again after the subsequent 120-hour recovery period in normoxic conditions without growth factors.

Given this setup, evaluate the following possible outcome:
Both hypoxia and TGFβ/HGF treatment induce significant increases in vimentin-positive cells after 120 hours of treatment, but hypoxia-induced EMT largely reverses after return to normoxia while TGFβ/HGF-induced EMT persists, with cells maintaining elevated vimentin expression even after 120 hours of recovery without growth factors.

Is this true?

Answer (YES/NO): NO